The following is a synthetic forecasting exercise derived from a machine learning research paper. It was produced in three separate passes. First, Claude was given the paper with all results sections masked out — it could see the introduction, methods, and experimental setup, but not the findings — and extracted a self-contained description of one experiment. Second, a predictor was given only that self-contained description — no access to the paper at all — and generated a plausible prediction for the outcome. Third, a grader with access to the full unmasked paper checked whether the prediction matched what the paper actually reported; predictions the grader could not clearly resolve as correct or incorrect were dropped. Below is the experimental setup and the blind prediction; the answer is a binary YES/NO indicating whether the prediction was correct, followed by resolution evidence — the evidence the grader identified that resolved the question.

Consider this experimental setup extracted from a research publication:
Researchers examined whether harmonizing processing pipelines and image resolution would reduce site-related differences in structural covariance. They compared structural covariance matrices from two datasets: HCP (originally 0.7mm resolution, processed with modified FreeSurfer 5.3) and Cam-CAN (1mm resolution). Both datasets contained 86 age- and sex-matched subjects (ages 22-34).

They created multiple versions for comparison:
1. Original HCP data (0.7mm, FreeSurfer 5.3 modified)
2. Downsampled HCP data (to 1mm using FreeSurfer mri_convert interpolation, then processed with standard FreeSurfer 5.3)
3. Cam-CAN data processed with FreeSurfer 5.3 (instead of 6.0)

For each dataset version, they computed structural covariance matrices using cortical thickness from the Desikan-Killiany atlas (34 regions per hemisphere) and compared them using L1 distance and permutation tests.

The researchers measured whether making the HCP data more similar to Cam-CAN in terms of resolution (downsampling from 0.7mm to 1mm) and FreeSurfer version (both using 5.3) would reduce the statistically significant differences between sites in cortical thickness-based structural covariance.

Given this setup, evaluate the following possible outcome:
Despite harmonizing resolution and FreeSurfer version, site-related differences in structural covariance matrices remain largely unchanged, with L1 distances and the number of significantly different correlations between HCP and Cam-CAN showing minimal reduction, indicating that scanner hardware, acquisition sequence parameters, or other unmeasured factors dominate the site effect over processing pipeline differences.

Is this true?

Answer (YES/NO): NO